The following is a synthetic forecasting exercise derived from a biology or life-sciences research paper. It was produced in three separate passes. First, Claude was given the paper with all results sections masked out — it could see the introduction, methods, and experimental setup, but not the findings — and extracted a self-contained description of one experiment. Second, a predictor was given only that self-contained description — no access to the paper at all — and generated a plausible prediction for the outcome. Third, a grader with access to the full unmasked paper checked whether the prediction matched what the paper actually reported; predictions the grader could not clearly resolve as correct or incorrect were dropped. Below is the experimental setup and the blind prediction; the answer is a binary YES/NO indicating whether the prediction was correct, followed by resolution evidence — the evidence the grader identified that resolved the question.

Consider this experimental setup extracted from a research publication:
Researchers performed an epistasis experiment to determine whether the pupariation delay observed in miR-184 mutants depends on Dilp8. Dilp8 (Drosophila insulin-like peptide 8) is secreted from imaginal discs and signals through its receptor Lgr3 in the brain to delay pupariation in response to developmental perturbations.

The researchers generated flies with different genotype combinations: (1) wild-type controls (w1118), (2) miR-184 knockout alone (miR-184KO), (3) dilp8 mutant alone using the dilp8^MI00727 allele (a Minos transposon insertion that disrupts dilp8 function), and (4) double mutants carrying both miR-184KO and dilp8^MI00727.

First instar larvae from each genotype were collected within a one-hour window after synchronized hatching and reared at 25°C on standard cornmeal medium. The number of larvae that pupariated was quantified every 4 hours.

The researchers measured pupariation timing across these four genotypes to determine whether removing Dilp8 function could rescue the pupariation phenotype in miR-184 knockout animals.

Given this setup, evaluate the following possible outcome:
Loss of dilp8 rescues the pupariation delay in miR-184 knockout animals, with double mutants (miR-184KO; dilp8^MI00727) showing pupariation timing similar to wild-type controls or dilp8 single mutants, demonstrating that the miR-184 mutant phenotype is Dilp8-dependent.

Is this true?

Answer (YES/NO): YES